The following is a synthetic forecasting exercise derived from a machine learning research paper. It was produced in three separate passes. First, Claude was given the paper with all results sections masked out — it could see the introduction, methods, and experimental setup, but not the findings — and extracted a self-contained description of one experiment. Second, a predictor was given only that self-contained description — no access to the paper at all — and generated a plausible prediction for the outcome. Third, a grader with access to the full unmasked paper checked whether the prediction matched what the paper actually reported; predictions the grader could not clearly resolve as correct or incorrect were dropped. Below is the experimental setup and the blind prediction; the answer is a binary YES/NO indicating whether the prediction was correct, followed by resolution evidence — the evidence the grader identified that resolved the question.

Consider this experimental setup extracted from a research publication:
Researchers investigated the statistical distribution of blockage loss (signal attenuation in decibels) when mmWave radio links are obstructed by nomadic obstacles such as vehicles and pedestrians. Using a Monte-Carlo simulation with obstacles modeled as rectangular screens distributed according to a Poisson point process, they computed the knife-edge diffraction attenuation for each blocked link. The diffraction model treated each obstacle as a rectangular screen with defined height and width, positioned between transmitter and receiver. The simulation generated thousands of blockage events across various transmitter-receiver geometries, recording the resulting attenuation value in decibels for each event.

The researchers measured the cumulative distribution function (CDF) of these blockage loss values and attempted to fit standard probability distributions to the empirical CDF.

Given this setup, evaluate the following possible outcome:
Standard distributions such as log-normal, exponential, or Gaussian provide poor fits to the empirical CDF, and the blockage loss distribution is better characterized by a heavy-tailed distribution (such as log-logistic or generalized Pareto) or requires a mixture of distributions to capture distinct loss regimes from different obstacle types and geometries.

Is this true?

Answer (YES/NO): YES